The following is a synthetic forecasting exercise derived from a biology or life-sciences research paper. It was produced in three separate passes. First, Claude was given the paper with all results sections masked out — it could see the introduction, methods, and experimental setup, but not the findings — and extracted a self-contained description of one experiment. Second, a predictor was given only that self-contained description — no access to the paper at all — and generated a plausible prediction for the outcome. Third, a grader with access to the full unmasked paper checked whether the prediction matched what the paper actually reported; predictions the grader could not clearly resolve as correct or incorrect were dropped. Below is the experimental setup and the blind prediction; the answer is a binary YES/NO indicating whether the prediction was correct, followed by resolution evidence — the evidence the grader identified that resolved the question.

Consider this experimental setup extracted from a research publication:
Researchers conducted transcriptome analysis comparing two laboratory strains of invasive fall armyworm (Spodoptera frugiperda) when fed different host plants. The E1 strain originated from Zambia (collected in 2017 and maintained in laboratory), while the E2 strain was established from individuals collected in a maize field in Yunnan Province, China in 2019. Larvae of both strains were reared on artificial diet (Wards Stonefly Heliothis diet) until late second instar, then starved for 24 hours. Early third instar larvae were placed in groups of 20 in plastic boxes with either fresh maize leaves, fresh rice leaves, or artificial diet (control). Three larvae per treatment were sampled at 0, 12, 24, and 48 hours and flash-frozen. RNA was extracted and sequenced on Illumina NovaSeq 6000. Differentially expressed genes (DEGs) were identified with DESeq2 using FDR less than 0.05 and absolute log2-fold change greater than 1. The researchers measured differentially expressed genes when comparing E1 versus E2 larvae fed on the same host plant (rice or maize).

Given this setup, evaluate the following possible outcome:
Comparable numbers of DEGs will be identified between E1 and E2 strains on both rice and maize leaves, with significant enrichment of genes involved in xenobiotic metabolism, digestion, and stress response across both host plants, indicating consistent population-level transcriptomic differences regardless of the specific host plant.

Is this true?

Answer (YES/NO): NO